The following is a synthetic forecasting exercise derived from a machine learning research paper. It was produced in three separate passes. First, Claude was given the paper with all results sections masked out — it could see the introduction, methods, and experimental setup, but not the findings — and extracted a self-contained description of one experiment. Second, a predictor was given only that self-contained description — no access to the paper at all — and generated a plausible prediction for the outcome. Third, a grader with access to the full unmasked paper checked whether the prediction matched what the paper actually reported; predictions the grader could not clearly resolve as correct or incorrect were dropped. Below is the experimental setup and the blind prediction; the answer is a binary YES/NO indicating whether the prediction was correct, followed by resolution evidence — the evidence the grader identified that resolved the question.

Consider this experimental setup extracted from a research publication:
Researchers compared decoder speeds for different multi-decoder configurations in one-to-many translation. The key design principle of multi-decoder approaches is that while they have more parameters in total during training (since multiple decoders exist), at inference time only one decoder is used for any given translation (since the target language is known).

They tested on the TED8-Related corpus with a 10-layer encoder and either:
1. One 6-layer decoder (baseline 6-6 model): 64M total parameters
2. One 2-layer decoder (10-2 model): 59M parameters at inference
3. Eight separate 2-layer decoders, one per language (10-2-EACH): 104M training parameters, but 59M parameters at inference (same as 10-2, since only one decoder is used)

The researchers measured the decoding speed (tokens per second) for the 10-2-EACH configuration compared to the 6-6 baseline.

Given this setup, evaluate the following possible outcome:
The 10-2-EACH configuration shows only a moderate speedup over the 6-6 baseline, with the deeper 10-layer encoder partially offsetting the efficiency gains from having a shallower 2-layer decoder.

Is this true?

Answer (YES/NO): NO